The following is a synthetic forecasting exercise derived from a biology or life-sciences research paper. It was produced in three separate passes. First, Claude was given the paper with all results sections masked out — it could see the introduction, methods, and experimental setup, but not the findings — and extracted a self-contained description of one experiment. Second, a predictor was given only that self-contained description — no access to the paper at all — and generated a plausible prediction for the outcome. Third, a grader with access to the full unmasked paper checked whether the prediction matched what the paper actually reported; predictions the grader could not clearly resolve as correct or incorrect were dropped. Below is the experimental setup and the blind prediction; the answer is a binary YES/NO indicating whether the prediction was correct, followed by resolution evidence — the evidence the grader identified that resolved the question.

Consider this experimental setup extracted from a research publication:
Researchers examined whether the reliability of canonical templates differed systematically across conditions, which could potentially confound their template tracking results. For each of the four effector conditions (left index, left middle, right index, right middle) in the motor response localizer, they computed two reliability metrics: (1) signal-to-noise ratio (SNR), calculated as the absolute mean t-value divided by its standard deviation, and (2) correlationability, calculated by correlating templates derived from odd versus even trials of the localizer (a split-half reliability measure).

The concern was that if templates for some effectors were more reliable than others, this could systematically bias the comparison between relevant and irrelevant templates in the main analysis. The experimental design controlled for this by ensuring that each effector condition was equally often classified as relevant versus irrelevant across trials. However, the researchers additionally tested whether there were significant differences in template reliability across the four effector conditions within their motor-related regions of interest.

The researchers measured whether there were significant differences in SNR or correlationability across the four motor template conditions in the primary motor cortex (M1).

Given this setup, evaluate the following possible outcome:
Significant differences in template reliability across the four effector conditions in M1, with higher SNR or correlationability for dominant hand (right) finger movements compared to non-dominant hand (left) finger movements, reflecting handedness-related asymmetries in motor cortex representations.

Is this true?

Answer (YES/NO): NO